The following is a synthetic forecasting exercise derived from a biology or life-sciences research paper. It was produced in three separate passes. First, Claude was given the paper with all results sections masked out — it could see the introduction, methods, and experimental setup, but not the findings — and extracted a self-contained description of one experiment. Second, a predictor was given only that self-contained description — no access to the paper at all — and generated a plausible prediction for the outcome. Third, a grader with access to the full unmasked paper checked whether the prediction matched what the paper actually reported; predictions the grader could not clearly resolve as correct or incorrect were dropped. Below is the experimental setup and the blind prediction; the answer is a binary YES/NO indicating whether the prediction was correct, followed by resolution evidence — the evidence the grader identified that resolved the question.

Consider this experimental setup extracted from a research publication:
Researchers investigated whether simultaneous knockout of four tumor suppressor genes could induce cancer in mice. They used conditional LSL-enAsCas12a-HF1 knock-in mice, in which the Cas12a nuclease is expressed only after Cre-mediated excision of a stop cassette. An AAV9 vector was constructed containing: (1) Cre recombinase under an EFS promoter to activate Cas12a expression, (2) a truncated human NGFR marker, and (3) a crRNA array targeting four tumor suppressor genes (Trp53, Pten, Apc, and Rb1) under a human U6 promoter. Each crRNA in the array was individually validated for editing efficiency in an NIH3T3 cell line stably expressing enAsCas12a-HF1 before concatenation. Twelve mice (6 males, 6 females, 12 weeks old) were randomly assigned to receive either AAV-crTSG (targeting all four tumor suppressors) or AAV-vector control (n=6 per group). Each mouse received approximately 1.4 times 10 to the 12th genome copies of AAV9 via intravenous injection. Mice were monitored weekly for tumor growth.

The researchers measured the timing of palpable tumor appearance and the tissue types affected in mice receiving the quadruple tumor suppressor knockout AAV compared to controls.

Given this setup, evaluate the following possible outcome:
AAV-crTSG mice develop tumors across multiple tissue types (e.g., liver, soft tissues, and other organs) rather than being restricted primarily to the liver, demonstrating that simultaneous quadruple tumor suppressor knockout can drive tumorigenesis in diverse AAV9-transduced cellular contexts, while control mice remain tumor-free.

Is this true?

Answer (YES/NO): NO